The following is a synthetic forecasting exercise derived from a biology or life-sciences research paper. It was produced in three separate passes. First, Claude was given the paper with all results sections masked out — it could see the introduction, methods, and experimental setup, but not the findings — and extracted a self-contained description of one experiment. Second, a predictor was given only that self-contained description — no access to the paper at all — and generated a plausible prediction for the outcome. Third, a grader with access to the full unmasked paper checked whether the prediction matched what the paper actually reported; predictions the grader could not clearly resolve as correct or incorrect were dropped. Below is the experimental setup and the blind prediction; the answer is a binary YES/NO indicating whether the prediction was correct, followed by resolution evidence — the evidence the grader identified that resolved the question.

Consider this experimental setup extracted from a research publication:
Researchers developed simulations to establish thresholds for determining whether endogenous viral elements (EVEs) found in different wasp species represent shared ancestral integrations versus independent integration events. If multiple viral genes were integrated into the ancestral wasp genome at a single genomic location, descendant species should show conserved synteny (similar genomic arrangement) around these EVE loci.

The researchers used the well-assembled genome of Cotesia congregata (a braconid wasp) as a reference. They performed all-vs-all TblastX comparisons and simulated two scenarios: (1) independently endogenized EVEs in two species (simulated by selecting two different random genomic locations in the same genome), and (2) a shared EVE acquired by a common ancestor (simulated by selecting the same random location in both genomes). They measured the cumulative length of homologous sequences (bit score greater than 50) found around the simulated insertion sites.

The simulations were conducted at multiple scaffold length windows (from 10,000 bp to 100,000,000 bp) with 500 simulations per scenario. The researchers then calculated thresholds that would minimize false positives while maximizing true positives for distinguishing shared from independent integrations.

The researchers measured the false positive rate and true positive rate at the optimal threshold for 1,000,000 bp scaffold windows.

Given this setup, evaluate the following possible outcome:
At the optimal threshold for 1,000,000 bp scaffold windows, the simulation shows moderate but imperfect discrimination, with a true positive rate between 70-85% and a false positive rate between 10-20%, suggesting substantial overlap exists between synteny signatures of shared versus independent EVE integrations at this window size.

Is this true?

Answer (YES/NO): NO